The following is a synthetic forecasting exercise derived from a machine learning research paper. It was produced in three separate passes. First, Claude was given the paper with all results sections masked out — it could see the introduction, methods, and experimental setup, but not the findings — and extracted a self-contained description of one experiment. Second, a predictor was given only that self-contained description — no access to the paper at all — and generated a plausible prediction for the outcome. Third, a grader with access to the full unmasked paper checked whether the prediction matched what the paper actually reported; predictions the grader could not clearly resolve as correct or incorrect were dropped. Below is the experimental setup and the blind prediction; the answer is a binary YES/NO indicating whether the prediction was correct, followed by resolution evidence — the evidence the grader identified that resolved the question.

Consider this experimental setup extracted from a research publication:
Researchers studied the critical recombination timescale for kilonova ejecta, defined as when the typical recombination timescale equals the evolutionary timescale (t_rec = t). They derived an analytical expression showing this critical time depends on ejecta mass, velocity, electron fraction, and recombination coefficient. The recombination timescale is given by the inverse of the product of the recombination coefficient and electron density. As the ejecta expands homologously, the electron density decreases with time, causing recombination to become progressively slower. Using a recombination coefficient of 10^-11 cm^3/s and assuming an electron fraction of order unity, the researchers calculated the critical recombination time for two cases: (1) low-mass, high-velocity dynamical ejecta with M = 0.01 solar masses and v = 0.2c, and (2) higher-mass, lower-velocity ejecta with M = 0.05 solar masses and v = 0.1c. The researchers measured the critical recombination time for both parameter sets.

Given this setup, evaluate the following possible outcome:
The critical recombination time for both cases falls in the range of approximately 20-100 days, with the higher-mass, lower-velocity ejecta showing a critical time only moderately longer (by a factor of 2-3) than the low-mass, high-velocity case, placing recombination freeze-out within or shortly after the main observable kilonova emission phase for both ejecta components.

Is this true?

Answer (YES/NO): NO